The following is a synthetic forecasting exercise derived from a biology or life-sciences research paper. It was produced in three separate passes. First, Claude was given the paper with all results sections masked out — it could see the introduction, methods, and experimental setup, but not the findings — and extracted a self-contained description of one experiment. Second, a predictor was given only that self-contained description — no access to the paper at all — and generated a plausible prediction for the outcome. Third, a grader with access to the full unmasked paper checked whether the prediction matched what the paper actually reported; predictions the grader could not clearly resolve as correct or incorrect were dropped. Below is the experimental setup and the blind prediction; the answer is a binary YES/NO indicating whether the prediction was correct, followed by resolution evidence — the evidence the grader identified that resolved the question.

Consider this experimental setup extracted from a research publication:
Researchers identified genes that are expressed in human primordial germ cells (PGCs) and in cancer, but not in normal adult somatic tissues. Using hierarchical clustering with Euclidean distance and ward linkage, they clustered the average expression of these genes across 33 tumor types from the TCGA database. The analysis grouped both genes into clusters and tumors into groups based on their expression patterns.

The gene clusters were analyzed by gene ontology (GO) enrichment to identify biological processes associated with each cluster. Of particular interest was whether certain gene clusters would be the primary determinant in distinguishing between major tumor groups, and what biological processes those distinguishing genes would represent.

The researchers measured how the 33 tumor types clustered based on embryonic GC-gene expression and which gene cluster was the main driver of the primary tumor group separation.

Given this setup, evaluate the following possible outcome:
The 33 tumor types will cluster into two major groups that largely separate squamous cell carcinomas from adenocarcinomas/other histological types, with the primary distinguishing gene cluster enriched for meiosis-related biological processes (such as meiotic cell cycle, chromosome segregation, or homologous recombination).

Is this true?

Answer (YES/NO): NO